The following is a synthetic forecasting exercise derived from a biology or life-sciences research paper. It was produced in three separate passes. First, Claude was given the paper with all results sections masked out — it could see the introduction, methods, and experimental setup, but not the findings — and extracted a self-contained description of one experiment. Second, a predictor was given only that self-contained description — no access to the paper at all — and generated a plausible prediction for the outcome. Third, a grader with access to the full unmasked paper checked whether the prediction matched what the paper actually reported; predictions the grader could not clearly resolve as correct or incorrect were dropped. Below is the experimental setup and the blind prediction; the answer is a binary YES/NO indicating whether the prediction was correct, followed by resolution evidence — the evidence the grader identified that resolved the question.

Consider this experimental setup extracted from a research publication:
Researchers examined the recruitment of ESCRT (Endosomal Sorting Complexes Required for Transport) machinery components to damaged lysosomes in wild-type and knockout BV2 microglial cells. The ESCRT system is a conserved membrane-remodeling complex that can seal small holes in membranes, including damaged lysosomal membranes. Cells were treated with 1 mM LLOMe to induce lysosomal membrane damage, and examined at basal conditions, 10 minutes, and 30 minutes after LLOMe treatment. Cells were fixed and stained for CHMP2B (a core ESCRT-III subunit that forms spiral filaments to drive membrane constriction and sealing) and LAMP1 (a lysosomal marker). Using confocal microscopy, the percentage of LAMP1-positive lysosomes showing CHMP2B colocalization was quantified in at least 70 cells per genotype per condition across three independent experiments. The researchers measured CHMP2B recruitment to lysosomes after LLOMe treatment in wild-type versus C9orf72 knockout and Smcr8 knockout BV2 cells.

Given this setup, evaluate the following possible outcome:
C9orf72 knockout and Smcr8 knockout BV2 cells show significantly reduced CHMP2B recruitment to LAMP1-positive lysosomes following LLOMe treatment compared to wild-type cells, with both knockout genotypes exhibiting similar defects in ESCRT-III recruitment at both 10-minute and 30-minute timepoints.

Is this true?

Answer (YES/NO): YES